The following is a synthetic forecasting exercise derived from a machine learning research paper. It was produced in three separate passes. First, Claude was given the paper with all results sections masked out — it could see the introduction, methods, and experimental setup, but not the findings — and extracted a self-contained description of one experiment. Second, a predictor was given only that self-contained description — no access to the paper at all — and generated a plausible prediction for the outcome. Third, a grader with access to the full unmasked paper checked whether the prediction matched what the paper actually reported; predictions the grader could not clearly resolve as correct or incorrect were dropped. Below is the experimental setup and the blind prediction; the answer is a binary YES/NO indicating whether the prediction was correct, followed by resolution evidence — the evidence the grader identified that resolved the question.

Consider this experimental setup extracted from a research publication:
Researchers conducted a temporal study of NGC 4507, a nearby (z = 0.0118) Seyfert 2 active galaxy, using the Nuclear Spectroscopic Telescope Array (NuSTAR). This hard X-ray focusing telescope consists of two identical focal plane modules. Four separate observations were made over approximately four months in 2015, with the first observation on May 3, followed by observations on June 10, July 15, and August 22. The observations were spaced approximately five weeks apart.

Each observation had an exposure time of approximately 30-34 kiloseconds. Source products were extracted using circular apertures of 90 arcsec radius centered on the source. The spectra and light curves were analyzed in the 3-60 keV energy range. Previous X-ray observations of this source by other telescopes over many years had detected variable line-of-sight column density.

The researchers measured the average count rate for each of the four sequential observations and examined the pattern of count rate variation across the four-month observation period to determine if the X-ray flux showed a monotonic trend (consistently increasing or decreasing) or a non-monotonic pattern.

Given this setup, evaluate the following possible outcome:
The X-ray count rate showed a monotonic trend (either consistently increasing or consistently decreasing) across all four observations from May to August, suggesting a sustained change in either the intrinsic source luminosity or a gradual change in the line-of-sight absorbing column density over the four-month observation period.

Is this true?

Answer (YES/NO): NO